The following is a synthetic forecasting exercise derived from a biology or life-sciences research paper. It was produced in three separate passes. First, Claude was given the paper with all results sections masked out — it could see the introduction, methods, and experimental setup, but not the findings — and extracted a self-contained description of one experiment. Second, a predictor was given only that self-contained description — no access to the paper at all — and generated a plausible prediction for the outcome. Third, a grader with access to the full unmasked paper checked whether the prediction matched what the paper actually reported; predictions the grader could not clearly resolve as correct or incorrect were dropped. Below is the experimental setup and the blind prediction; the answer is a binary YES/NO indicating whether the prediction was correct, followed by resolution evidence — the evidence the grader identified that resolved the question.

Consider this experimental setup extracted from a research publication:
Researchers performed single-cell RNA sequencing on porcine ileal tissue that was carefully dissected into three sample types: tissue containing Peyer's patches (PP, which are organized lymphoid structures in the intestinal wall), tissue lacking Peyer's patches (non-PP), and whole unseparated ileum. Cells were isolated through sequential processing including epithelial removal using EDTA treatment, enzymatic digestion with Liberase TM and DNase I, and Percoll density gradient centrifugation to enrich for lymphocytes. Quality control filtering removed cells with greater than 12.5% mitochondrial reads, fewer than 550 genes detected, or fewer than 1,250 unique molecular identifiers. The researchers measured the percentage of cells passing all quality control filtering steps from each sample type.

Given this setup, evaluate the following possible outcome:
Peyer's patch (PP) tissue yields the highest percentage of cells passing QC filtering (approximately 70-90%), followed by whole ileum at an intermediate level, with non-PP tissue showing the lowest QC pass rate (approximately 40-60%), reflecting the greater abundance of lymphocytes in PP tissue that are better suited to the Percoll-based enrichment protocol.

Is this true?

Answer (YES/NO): NO